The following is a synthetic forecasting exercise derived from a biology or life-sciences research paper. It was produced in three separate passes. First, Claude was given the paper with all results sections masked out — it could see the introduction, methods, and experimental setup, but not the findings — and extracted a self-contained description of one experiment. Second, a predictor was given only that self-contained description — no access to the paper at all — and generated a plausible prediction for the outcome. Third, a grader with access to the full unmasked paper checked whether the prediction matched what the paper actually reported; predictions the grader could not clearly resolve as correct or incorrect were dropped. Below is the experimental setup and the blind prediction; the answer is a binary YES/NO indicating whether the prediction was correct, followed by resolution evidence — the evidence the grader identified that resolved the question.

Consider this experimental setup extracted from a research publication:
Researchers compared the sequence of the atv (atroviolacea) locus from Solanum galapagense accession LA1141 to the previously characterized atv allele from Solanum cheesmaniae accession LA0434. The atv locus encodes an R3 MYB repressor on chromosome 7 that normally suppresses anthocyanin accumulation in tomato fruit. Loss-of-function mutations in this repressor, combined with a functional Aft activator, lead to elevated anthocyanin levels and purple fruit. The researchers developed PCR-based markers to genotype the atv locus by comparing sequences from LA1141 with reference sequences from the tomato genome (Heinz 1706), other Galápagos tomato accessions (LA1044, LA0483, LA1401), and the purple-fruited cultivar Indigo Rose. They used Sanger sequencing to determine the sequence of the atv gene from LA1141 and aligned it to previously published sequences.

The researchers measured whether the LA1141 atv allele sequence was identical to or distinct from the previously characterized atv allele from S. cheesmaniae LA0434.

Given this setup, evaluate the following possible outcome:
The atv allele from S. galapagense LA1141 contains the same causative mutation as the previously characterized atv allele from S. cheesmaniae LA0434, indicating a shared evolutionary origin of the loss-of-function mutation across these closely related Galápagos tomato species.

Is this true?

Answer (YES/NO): NO